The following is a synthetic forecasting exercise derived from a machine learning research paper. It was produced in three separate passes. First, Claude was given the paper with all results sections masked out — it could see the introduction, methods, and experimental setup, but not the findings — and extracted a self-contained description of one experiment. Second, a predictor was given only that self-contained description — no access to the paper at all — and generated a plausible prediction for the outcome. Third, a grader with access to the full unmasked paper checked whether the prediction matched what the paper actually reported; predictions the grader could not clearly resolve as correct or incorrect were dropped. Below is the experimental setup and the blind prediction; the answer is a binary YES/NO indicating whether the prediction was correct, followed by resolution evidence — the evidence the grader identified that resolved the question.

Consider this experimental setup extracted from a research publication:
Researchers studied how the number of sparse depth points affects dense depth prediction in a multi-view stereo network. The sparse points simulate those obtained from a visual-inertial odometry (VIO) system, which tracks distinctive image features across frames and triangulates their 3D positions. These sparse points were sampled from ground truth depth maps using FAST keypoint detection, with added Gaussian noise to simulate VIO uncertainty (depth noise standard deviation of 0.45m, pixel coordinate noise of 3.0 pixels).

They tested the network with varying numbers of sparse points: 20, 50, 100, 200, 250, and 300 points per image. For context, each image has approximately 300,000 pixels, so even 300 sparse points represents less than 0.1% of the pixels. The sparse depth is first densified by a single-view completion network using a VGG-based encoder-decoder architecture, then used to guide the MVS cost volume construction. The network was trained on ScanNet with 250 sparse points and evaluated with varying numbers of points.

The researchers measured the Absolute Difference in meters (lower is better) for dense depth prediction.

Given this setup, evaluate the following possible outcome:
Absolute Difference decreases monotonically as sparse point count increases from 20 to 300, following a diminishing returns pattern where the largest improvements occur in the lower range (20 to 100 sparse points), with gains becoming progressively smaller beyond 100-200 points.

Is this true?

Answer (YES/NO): NO